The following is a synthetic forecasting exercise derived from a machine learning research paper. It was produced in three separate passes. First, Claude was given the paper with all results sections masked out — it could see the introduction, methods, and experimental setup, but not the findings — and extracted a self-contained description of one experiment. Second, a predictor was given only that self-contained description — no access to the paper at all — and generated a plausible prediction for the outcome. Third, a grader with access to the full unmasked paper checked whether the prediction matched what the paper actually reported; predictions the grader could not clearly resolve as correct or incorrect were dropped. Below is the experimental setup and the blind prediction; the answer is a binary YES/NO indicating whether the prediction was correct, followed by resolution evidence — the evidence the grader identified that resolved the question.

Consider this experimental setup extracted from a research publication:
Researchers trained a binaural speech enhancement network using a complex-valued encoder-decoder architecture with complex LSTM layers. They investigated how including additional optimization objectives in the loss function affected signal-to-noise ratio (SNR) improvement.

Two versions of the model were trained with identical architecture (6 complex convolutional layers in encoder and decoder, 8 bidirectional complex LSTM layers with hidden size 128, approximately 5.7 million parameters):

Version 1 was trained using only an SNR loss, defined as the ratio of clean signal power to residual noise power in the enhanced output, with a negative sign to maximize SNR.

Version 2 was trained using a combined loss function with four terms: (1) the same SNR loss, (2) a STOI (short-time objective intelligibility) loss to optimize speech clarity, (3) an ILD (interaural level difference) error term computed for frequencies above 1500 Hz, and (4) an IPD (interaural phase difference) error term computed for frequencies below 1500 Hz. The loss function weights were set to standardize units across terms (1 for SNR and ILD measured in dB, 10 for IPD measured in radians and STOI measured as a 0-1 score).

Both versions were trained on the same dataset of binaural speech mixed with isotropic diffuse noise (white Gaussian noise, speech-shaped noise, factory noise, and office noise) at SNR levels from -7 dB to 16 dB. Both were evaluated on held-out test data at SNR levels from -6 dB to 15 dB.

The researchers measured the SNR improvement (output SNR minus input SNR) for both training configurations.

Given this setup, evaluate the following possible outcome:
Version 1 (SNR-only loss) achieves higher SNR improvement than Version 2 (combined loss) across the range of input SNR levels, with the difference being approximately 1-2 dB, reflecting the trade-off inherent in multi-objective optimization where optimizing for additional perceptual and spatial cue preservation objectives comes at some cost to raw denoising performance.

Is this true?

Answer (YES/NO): YES